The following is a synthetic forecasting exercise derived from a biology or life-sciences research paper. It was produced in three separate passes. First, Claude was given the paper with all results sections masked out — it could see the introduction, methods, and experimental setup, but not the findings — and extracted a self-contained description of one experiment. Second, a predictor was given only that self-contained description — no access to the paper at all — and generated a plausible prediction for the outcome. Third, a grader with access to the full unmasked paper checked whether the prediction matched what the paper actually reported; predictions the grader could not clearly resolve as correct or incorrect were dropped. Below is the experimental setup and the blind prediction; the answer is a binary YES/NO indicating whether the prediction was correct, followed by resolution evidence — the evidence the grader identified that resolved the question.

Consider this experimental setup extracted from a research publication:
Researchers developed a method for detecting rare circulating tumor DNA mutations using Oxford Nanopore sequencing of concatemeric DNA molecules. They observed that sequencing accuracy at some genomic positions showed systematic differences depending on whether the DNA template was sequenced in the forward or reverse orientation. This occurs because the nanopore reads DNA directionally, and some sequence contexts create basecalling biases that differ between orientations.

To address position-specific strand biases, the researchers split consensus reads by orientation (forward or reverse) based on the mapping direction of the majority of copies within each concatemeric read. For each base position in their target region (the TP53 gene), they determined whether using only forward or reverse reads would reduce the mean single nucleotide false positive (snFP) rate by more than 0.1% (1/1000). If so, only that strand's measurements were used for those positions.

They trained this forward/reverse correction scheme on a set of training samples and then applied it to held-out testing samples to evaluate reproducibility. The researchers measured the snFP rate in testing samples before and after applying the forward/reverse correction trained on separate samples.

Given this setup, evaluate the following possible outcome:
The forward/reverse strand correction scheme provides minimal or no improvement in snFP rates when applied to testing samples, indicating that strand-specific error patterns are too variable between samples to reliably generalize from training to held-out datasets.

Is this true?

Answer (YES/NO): NO